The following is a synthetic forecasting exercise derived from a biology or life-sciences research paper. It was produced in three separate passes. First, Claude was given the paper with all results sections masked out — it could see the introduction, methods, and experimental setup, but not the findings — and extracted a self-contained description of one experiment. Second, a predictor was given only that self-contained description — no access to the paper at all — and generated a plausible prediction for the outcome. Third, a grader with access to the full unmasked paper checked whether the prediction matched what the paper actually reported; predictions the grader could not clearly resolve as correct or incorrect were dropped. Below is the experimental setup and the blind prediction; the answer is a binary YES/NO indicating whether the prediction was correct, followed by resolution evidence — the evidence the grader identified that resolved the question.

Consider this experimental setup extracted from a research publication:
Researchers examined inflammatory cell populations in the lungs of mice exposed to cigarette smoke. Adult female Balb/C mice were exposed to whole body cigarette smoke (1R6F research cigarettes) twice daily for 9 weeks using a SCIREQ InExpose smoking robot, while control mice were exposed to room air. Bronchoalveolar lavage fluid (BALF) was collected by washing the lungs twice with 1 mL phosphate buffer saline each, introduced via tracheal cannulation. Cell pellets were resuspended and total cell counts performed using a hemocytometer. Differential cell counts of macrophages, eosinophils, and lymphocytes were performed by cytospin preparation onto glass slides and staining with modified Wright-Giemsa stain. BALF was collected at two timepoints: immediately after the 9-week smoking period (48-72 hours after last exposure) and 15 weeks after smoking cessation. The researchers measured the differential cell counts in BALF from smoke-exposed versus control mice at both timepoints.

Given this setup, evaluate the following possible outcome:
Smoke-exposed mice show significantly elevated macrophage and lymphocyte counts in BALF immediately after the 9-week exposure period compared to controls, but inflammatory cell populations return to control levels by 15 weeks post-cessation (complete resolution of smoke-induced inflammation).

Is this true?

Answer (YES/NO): NO